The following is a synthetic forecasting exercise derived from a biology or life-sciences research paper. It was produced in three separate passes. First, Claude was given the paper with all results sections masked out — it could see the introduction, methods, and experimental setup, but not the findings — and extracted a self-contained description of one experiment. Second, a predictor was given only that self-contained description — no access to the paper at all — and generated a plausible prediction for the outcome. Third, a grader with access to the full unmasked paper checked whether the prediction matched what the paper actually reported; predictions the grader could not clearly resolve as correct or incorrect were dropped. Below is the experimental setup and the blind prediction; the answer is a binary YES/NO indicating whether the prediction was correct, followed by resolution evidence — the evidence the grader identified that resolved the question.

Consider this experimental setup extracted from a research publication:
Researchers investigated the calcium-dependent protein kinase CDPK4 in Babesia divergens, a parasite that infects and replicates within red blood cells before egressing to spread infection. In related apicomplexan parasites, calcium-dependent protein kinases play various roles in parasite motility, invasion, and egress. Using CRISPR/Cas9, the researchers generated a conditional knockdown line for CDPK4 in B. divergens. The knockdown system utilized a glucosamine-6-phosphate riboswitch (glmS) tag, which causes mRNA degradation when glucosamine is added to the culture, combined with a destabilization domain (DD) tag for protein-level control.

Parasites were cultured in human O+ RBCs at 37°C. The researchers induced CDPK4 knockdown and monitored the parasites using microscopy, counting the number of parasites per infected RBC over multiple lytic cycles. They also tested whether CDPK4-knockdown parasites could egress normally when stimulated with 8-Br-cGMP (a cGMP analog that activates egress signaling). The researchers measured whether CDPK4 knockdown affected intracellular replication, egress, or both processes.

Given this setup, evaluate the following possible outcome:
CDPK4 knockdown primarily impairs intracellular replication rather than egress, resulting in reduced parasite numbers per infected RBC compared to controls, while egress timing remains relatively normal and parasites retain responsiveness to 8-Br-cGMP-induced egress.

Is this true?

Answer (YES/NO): NO